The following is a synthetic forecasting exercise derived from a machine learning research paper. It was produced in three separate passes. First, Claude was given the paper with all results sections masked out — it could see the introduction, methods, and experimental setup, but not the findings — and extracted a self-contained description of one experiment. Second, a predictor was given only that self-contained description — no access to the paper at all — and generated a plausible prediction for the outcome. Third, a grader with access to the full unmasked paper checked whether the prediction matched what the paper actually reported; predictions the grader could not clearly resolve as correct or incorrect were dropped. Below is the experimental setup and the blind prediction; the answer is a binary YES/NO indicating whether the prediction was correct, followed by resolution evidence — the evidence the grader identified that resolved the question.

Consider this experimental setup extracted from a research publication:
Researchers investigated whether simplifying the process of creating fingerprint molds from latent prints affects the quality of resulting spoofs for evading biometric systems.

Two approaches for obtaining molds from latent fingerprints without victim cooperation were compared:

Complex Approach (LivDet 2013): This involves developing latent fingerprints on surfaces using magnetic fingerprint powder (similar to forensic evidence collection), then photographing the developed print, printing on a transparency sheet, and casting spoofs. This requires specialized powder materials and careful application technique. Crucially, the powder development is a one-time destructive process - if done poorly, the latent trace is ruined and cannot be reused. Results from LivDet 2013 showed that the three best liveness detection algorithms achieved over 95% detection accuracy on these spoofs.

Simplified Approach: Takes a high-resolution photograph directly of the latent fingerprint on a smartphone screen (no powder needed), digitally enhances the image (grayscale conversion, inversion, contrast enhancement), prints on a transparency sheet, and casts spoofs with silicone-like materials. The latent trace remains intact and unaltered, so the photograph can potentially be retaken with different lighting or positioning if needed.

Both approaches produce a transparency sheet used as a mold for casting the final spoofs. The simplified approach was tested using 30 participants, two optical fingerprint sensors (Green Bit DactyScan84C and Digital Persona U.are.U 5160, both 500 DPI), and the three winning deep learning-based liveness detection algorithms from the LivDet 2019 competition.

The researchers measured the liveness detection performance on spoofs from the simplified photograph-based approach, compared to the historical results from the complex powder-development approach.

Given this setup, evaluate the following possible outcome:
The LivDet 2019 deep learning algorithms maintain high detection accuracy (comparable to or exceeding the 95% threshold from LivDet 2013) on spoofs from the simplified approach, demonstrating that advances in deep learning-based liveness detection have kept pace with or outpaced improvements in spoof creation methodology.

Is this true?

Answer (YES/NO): NO